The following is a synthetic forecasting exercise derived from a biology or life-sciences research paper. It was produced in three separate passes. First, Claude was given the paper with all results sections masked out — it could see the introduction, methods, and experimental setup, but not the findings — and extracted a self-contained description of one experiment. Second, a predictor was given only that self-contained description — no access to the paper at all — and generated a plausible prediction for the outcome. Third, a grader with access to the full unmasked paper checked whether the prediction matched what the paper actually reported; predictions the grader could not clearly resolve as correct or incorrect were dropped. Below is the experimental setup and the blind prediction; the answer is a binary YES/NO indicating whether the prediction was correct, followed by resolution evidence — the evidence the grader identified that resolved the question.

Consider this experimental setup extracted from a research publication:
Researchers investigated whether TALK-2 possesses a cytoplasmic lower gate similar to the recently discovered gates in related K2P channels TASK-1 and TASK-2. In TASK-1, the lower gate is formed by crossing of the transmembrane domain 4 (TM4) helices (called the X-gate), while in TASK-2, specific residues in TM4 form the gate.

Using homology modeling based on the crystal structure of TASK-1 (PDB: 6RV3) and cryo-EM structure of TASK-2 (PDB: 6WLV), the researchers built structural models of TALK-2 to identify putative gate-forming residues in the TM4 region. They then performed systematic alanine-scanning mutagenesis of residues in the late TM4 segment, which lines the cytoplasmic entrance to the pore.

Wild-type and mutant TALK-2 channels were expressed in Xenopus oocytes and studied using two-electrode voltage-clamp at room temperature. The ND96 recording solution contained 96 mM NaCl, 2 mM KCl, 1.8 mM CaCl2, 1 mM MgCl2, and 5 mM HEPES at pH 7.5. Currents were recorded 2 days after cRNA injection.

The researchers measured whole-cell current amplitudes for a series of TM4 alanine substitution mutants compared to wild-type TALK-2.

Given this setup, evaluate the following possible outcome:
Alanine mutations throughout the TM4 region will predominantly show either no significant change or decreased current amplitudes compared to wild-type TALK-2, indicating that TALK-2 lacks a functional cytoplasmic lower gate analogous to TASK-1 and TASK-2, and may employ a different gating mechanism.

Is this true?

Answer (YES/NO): NO